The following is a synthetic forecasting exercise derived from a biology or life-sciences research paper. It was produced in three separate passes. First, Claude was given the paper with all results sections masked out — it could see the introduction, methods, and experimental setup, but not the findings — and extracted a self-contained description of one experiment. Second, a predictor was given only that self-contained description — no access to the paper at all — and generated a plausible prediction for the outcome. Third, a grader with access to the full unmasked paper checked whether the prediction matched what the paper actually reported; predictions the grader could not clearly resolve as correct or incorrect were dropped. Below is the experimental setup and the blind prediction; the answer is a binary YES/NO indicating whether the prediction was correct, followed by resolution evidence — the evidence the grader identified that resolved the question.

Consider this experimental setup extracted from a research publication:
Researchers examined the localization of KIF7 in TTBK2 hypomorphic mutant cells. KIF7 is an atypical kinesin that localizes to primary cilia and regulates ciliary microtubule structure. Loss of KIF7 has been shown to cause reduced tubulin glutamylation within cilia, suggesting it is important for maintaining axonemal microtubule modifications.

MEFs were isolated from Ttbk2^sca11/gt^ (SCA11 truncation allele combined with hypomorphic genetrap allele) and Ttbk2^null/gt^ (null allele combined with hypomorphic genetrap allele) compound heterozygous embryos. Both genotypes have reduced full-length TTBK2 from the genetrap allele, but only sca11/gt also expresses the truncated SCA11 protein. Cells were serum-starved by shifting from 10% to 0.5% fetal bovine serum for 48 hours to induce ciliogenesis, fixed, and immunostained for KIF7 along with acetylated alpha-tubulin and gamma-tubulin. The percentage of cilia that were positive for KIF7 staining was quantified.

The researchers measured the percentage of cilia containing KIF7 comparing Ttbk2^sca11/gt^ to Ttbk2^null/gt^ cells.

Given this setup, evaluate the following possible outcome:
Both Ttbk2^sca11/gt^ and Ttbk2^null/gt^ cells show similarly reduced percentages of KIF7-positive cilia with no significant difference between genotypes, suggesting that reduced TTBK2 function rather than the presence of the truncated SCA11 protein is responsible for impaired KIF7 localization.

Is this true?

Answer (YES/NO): NO